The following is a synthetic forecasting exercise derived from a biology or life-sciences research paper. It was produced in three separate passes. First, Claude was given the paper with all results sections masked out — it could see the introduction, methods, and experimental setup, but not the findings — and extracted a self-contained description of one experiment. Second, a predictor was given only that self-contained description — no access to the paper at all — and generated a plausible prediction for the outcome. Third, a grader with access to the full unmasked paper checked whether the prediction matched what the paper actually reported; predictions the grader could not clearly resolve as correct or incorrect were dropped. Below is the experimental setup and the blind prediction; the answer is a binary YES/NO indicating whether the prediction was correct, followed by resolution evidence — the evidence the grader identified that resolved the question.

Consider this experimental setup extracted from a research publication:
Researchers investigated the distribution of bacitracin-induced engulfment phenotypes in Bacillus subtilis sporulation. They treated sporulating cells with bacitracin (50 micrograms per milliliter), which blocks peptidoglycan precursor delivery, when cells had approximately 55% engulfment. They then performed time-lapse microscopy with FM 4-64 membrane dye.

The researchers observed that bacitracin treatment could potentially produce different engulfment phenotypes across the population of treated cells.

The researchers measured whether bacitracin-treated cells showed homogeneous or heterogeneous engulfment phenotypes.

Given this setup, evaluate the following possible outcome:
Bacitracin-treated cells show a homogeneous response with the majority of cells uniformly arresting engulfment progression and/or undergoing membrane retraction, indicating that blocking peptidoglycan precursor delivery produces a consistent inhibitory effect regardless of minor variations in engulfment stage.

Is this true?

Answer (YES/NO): NO